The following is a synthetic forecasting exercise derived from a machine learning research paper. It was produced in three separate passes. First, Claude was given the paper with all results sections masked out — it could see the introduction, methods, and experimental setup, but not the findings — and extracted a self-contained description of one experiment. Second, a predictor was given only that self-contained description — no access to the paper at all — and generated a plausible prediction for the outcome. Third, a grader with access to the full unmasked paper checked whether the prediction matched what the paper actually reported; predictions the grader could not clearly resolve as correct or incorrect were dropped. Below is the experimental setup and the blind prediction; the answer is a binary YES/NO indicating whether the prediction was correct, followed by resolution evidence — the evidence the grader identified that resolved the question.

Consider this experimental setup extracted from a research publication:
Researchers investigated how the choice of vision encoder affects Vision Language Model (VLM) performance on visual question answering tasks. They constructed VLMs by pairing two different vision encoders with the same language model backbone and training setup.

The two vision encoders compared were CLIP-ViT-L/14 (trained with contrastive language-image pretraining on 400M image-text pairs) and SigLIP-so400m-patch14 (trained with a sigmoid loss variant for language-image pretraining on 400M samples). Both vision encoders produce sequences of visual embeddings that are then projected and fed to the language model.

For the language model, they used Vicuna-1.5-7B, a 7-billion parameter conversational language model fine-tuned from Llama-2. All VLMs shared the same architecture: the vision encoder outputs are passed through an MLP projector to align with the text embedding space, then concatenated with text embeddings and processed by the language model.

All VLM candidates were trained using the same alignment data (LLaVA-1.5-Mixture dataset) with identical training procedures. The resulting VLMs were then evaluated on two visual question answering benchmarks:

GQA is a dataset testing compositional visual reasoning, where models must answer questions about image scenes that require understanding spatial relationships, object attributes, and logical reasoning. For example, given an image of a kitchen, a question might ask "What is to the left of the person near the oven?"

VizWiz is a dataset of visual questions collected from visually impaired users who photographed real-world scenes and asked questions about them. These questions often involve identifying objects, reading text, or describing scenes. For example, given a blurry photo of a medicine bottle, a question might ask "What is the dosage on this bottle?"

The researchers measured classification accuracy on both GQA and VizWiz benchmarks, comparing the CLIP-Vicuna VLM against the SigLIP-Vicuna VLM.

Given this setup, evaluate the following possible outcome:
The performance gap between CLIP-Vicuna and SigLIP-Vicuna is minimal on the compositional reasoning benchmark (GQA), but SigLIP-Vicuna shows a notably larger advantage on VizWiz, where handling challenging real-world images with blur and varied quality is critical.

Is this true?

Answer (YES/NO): NO